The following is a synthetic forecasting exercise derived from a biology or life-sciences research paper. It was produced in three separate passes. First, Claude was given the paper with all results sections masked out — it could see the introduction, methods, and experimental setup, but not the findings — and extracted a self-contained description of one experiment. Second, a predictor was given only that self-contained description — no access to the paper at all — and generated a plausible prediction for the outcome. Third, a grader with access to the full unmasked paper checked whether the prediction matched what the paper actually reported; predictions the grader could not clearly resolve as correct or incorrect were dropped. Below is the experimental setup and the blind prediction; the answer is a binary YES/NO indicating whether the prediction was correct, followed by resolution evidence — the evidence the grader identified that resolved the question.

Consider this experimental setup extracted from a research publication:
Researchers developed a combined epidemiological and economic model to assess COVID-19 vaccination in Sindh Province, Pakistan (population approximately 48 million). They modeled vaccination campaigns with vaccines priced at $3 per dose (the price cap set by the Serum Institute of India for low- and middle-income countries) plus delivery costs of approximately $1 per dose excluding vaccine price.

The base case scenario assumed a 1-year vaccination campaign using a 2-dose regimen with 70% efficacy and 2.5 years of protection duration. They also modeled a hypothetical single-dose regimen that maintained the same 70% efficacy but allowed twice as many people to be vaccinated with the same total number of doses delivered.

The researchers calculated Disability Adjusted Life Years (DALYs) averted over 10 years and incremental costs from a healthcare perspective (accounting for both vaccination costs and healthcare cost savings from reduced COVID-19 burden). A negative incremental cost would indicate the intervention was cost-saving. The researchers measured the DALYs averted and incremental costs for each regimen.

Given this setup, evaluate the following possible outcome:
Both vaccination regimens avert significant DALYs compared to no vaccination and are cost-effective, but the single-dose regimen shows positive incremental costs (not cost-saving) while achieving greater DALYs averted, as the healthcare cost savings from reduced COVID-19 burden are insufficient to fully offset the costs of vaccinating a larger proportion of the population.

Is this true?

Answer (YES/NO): NO